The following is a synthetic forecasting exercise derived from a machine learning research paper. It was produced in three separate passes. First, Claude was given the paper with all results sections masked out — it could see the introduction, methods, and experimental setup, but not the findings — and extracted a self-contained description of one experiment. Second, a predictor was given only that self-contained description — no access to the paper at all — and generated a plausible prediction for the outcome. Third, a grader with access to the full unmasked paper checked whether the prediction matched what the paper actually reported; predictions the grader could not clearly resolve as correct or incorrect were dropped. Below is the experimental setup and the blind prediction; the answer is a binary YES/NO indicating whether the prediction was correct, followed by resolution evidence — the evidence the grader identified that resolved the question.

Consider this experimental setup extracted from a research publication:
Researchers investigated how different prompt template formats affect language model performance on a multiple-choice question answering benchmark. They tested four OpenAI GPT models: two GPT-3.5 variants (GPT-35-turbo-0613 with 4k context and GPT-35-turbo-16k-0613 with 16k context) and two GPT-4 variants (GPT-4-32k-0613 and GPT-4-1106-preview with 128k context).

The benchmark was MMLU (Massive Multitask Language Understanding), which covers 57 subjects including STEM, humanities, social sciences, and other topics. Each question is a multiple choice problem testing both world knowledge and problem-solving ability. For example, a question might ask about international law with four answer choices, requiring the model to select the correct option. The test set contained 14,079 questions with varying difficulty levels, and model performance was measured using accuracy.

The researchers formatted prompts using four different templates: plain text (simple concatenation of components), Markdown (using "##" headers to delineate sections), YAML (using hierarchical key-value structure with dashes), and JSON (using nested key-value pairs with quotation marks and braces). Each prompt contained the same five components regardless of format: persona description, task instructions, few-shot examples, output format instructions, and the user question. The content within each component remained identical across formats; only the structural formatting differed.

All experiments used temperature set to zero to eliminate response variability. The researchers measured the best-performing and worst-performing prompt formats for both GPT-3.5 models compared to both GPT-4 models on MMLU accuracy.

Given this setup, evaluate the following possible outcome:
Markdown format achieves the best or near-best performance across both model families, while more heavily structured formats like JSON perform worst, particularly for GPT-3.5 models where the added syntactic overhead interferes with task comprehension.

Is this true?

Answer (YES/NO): NO